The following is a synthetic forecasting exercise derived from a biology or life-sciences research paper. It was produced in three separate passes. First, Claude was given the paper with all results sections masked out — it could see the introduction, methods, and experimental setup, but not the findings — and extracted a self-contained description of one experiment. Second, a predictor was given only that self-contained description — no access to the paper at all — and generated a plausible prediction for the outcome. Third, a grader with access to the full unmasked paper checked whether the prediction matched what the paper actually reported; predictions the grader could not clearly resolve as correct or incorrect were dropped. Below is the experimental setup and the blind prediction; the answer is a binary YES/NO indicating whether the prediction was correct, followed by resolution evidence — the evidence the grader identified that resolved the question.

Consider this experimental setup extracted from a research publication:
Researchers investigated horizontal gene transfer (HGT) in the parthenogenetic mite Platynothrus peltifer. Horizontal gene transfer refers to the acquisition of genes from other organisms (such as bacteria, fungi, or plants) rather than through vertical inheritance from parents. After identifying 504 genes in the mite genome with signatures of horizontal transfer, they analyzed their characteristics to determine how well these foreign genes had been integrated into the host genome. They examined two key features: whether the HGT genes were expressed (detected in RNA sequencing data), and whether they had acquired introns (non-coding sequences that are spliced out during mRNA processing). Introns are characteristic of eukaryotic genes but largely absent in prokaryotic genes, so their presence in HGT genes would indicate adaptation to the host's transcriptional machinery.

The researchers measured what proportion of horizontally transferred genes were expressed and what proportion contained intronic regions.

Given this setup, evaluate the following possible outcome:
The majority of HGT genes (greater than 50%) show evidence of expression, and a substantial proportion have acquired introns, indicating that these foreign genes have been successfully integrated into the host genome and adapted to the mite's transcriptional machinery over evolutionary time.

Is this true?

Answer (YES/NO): YES